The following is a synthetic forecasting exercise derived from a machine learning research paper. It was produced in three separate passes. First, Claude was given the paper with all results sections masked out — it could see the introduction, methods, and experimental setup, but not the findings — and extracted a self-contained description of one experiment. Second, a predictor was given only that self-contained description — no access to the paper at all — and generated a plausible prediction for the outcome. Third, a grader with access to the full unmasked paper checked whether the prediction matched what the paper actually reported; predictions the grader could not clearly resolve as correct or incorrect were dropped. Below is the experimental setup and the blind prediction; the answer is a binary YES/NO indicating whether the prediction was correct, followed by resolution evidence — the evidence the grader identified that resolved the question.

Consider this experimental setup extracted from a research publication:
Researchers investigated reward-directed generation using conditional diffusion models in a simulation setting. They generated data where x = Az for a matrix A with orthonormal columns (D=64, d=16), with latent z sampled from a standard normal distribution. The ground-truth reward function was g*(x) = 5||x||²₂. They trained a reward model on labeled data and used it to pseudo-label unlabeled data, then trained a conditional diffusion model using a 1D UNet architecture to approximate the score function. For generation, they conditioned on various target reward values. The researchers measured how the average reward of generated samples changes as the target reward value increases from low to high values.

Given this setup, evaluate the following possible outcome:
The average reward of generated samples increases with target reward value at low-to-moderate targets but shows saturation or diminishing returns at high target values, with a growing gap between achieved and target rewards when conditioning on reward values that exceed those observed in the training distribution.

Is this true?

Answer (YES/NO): NO